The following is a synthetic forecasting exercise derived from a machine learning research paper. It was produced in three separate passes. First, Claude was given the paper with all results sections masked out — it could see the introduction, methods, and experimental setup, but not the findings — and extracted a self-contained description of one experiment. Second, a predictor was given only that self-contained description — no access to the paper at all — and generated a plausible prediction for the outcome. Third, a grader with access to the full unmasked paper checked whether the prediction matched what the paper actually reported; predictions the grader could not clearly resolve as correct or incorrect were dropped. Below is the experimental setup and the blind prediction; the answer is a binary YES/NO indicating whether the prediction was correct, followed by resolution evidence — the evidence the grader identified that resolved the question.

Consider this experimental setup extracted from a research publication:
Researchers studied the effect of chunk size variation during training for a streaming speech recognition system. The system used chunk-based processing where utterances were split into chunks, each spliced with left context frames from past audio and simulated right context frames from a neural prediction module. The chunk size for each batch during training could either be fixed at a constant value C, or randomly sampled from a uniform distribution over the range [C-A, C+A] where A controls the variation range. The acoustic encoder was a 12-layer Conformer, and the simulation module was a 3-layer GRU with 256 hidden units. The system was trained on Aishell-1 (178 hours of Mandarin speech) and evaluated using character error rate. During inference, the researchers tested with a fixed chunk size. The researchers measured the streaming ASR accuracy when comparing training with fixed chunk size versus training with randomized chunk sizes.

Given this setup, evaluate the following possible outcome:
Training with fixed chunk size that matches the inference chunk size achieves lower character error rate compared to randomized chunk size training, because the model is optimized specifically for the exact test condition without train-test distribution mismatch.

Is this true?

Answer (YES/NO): NO